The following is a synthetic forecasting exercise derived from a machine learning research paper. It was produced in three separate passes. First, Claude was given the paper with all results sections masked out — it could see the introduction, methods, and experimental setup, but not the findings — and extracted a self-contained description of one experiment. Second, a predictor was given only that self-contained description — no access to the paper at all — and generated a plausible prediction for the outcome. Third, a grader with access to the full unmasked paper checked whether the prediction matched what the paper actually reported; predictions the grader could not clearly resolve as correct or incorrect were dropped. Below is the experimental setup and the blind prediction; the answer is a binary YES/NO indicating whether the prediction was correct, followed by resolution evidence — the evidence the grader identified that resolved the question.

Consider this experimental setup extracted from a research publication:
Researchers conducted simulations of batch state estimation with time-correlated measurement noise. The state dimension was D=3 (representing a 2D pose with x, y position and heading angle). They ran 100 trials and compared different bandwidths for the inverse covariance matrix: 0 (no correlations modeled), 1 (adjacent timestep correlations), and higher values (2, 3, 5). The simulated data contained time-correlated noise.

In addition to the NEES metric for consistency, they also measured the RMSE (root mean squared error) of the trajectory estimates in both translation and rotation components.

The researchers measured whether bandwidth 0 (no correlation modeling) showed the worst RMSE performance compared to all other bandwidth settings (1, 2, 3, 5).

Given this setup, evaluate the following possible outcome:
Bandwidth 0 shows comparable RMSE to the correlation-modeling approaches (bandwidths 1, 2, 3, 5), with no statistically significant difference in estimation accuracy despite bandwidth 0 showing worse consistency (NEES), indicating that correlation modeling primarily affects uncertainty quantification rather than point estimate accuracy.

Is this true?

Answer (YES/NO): NO